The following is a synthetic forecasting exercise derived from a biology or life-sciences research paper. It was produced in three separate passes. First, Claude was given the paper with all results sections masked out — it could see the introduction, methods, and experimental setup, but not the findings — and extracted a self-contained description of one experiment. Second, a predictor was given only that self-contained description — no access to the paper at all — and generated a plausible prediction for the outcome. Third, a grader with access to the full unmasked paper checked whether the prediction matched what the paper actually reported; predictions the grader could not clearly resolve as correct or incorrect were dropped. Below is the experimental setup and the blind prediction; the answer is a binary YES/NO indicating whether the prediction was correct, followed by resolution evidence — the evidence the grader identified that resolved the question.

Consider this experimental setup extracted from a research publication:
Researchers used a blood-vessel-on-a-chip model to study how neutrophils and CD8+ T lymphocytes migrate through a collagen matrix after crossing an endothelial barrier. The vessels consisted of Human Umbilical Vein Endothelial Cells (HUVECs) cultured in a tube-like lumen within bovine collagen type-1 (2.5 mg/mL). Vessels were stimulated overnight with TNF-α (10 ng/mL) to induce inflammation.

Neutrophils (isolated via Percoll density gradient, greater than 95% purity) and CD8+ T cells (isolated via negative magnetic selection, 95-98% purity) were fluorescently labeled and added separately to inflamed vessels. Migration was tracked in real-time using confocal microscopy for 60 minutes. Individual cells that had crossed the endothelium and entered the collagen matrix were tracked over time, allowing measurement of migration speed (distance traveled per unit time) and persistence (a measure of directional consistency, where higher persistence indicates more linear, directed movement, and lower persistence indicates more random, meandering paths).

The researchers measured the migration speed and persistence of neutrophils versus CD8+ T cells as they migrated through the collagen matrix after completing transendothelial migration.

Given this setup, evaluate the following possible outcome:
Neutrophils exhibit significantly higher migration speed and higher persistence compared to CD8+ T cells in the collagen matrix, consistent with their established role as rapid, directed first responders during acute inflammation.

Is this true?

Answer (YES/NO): NO